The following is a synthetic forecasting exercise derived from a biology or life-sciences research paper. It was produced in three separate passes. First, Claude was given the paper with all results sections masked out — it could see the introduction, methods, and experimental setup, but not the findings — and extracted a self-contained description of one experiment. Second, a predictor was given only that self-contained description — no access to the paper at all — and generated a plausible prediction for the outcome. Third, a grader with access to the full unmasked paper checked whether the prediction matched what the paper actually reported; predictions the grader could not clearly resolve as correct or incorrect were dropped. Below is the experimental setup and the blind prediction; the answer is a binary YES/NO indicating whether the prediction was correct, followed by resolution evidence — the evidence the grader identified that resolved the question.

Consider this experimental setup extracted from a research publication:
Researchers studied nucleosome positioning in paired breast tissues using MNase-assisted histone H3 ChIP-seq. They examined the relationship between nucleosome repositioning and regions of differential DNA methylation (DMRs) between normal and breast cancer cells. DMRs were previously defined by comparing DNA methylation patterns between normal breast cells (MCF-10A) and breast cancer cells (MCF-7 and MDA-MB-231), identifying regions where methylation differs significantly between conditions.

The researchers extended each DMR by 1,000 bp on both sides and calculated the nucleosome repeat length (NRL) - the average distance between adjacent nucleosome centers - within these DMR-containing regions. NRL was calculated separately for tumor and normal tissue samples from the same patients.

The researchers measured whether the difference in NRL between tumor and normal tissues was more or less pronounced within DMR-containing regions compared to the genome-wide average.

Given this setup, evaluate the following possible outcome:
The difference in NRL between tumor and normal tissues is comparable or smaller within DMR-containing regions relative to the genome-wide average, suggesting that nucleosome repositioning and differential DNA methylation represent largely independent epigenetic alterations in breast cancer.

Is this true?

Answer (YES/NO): NO